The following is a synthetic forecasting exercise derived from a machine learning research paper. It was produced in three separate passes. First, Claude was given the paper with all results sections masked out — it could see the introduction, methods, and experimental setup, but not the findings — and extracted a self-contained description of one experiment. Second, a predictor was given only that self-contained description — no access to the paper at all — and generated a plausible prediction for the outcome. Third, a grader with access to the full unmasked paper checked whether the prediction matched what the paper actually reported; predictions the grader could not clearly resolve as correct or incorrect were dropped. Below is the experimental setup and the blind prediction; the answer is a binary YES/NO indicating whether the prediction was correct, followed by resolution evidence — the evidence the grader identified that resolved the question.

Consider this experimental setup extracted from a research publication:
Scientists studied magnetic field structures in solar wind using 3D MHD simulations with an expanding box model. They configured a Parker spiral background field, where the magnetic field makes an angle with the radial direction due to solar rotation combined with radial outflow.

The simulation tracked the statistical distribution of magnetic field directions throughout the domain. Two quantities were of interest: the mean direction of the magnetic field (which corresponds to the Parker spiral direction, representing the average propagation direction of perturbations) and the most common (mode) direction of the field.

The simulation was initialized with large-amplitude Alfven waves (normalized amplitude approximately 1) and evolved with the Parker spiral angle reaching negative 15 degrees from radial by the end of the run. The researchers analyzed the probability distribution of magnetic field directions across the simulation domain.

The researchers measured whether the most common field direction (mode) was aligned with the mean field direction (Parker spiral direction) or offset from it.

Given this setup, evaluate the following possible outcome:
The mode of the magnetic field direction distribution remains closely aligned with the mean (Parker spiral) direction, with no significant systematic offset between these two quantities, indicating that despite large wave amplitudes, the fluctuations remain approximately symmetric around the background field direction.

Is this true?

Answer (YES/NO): NO